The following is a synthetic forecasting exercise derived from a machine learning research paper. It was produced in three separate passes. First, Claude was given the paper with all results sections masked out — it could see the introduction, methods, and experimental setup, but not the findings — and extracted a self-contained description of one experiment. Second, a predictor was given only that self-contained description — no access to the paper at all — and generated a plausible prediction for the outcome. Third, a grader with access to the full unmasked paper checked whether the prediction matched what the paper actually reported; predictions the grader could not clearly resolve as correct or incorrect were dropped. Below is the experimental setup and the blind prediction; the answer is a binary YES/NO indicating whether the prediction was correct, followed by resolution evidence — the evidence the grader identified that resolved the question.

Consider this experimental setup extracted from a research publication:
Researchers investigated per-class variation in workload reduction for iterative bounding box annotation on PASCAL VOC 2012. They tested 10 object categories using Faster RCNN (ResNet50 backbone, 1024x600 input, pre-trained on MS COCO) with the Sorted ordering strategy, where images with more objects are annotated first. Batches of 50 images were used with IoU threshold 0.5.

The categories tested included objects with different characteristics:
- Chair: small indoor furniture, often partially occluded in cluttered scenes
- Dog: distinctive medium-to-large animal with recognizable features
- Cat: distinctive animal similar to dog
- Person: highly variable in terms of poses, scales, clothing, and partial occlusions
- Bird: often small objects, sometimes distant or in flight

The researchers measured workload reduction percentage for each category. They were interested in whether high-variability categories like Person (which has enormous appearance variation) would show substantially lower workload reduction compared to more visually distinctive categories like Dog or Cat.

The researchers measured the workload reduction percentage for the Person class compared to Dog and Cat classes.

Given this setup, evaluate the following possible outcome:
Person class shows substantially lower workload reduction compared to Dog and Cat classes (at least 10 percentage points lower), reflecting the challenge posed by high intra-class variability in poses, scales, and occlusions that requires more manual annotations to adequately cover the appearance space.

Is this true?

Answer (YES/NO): NO